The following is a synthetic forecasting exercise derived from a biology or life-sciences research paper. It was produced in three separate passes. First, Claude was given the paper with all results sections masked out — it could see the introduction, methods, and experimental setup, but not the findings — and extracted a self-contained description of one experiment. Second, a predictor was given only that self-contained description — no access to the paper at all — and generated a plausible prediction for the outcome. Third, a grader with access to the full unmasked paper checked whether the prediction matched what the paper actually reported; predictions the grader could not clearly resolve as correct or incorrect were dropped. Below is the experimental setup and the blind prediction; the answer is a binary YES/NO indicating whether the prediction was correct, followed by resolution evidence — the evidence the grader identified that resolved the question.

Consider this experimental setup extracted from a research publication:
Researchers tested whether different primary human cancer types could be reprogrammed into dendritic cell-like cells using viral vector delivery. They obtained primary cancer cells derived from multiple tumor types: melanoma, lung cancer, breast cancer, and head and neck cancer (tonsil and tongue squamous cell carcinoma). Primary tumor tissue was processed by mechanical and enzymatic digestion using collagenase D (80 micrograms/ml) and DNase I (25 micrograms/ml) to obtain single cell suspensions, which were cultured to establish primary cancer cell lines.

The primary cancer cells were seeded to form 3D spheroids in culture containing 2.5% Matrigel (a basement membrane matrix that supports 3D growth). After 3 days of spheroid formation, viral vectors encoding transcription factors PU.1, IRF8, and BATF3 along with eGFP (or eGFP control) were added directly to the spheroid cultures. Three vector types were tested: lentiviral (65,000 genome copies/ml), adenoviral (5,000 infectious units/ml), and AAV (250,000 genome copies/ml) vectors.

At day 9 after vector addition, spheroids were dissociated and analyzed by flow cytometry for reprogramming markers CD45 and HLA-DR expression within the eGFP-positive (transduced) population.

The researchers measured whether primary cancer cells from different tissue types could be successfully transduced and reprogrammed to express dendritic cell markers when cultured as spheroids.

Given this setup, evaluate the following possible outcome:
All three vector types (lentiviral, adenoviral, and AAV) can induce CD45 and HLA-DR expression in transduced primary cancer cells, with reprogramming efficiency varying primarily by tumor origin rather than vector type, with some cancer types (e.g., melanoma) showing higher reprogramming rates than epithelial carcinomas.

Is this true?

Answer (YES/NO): NO